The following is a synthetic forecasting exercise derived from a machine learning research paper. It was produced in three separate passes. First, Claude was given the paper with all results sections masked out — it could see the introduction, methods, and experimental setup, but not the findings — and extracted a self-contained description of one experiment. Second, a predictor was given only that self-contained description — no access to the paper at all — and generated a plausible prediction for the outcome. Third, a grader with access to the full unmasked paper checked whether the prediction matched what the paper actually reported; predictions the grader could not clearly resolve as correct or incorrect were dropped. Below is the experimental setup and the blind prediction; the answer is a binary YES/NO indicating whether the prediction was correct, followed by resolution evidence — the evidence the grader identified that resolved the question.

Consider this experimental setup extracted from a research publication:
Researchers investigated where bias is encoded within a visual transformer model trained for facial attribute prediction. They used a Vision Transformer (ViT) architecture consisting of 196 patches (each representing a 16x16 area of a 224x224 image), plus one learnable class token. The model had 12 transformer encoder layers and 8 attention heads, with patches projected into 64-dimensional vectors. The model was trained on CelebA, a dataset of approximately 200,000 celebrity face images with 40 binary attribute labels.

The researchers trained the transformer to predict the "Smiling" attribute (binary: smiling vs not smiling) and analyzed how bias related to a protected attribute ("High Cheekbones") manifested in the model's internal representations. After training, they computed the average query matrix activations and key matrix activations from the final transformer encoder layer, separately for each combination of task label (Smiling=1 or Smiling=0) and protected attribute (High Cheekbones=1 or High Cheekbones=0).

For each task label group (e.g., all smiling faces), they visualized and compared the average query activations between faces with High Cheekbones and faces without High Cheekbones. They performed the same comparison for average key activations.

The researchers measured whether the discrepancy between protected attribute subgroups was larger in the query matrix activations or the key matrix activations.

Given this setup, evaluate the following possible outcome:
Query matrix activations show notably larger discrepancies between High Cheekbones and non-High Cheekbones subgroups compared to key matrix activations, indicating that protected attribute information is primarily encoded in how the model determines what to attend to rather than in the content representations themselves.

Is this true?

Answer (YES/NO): YES